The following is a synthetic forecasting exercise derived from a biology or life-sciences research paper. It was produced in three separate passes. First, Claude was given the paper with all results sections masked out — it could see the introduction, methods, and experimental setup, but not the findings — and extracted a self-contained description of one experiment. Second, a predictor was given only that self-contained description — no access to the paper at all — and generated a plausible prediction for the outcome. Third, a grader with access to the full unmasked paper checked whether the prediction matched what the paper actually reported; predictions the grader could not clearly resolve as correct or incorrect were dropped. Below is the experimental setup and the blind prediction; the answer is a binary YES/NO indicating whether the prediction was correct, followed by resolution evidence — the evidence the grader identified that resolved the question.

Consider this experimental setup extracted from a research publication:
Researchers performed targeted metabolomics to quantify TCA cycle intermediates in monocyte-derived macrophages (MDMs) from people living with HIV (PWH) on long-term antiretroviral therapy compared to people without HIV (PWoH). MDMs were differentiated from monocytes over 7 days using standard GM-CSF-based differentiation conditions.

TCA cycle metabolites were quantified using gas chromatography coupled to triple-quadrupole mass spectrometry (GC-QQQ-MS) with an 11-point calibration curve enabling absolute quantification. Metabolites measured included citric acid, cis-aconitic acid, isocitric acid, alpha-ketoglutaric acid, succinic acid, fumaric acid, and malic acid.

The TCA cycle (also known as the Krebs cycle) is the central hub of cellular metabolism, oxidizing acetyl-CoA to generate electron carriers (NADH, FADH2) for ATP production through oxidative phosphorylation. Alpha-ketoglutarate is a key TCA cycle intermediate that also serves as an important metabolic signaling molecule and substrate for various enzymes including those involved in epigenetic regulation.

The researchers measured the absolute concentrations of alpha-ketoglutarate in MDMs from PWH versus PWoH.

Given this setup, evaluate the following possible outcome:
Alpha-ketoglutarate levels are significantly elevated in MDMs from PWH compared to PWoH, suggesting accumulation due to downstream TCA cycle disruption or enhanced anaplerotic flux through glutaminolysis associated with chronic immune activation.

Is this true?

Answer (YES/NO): YES